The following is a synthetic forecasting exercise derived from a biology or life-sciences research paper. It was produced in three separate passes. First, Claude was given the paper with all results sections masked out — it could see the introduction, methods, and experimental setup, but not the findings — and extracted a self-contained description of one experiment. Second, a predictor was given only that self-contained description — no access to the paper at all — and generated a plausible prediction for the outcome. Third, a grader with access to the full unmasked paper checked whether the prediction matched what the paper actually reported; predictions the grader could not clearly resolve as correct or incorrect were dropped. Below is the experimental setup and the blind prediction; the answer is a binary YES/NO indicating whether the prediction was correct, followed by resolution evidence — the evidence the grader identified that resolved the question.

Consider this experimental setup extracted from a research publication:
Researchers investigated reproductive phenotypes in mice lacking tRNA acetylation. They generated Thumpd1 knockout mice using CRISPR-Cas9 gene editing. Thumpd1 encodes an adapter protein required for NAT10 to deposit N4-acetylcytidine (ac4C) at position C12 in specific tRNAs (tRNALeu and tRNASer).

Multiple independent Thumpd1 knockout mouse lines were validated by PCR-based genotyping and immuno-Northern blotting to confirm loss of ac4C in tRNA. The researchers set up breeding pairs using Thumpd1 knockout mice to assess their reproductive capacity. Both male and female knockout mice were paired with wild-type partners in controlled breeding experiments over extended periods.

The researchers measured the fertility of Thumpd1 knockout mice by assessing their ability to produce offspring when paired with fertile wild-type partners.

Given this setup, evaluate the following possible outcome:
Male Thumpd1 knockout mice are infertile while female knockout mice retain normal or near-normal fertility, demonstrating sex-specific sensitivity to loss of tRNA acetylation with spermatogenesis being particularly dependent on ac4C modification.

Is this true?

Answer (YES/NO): NO